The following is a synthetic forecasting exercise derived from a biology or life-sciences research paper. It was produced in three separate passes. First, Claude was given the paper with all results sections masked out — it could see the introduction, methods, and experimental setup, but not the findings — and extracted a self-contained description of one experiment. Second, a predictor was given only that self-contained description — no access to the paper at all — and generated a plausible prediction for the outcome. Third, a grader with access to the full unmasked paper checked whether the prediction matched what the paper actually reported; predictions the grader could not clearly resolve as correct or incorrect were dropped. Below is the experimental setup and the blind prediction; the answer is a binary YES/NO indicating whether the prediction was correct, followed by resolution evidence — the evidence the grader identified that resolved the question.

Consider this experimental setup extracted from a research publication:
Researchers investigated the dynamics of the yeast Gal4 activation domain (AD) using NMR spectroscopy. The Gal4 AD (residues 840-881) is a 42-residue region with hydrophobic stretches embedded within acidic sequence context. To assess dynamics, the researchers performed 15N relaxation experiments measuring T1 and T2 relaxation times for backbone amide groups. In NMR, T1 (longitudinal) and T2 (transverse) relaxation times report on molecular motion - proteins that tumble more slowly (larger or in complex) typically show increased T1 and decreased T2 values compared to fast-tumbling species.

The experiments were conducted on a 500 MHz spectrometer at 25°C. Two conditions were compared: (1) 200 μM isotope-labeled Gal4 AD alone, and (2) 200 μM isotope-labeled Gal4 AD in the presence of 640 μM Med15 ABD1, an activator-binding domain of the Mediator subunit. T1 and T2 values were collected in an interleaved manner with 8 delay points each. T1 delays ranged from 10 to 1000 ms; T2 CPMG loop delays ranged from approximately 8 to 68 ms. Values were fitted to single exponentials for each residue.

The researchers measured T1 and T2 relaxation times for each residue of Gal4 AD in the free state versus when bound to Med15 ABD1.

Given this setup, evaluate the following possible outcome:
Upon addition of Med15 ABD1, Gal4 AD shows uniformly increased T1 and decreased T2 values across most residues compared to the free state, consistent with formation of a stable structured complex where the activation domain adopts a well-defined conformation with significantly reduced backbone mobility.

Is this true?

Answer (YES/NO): NO